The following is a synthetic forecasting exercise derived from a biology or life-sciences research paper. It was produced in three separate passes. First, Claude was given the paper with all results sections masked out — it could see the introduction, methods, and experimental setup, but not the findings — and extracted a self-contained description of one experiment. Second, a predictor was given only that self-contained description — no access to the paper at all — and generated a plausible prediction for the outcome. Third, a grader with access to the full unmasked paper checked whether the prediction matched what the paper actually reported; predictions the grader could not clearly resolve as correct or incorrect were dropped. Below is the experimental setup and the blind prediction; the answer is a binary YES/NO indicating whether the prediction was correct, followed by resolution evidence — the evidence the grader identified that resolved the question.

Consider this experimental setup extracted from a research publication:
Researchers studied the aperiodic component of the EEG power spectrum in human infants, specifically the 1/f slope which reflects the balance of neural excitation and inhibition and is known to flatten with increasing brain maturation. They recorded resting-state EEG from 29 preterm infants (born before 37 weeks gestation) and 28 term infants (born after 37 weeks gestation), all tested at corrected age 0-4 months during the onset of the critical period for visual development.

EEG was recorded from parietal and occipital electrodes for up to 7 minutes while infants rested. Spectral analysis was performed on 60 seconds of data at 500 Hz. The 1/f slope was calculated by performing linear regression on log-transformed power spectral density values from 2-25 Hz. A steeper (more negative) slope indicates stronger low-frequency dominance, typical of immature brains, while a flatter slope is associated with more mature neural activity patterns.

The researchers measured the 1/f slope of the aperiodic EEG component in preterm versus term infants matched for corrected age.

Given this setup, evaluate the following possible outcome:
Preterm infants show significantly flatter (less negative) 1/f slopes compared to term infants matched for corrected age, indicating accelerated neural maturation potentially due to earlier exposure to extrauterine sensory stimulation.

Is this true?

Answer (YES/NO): YES